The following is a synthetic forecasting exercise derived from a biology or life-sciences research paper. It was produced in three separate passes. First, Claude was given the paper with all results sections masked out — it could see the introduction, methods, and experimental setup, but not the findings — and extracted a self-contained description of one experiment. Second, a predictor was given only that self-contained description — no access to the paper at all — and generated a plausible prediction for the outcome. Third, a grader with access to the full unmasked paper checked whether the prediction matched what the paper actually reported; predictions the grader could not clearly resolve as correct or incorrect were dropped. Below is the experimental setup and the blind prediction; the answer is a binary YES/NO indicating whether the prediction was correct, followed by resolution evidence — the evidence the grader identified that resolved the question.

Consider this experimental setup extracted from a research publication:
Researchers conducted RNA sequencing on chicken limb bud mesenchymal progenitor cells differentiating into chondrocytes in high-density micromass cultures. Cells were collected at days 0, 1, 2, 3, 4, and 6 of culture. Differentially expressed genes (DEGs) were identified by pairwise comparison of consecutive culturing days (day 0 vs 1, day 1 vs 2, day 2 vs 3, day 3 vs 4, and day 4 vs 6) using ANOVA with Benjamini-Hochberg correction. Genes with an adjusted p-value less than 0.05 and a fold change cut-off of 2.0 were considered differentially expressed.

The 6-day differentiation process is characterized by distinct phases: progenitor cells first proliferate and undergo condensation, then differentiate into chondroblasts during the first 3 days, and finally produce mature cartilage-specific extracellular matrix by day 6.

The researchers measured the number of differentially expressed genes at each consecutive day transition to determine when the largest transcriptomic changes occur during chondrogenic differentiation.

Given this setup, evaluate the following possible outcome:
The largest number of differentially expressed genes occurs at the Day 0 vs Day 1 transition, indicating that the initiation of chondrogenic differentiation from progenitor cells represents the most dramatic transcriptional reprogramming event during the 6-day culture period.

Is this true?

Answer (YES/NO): YES